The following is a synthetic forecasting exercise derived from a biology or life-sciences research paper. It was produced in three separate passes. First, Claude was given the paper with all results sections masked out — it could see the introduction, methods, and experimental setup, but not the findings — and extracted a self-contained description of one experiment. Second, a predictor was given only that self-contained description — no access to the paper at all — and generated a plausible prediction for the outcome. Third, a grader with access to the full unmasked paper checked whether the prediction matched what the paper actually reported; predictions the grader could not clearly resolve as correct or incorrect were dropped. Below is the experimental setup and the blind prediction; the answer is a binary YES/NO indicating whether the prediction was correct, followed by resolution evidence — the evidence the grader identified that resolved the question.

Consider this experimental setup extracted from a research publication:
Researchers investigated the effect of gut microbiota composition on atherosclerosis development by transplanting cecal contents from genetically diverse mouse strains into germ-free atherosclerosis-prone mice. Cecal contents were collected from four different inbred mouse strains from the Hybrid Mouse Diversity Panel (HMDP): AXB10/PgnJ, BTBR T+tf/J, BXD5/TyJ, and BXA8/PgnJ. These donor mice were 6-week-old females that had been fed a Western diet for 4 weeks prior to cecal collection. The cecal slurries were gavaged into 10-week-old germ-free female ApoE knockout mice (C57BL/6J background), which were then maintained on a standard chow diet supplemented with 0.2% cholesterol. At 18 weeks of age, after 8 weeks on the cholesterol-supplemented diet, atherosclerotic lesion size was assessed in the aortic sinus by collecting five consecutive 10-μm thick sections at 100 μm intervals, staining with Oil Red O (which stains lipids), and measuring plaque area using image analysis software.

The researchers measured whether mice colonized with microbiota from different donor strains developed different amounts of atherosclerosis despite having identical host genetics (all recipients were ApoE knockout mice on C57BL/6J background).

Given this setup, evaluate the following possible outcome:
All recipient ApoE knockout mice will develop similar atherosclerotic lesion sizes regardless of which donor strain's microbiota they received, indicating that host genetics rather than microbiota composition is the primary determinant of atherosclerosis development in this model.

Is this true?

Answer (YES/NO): NO